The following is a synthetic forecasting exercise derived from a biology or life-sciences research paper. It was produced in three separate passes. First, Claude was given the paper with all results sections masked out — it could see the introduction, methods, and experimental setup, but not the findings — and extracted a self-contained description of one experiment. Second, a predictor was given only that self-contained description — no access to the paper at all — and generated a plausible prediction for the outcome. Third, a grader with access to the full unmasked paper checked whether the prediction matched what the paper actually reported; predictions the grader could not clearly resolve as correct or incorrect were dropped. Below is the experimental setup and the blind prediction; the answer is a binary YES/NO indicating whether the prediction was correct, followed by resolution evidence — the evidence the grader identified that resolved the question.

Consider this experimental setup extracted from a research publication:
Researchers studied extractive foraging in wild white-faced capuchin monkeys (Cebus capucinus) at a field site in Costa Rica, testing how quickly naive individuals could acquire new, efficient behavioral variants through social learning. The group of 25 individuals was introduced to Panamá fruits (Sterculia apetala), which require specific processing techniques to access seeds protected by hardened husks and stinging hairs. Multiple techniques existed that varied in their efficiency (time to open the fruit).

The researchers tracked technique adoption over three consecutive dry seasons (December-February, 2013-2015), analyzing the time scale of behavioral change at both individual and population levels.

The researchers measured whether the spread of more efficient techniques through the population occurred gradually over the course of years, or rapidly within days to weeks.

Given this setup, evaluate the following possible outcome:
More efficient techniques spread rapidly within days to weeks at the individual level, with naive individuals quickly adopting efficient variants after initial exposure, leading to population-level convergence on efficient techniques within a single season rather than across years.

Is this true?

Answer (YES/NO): NO